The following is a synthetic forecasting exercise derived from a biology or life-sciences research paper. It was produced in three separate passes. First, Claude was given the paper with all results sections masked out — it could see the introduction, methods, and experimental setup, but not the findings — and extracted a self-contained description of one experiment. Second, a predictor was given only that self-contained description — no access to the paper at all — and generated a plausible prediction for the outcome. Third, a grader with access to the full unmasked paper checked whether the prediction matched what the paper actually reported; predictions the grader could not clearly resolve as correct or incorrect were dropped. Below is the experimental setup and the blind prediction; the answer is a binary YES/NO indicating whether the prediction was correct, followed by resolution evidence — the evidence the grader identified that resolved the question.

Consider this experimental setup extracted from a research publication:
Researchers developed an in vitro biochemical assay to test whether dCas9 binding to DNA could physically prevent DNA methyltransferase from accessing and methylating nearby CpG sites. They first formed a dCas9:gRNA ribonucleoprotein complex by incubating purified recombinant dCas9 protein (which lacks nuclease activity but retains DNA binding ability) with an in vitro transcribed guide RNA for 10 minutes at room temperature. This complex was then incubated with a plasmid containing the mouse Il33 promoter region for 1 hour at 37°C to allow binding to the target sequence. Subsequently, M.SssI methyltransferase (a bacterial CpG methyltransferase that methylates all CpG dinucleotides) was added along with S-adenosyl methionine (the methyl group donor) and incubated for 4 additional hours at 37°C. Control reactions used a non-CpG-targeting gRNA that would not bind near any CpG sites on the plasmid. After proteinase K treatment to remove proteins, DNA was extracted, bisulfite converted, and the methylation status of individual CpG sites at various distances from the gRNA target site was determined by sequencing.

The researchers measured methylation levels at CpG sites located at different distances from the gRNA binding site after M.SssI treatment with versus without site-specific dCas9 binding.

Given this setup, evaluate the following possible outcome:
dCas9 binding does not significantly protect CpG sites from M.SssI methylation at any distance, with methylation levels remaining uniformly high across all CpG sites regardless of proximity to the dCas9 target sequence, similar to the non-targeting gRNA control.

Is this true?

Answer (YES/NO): NO